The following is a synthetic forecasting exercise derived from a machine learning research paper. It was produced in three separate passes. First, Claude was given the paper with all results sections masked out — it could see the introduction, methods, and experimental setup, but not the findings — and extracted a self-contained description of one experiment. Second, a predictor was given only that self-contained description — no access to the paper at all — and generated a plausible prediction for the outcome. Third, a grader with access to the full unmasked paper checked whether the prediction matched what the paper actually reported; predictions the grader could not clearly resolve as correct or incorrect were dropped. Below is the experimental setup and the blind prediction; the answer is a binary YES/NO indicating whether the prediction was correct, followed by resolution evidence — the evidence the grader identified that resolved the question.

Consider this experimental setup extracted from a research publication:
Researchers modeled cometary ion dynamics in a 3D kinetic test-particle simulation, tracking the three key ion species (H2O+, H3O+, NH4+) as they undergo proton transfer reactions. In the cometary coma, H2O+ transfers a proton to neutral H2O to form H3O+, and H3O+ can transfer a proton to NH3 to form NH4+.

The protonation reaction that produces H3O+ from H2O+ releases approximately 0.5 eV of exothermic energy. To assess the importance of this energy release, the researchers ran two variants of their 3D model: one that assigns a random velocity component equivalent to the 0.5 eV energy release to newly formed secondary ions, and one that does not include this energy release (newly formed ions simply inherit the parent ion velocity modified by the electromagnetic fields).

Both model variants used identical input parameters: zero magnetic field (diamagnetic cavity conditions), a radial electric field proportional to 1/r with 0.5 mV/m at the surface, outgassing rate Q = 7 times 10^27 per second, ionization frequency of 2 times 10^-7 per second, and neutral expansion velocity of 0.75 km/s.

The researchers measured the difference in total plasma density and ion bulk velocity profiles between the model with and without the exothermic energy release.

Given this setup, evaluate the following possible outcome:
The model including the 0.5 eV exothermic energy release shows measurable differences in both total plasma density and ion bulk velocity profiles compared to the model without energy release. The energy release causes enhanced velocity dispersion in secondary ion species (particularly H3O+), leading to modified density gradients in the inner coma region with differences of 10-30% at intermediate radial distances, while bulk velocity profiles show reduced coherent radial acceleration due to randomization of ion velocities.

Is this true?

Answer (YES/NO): NO